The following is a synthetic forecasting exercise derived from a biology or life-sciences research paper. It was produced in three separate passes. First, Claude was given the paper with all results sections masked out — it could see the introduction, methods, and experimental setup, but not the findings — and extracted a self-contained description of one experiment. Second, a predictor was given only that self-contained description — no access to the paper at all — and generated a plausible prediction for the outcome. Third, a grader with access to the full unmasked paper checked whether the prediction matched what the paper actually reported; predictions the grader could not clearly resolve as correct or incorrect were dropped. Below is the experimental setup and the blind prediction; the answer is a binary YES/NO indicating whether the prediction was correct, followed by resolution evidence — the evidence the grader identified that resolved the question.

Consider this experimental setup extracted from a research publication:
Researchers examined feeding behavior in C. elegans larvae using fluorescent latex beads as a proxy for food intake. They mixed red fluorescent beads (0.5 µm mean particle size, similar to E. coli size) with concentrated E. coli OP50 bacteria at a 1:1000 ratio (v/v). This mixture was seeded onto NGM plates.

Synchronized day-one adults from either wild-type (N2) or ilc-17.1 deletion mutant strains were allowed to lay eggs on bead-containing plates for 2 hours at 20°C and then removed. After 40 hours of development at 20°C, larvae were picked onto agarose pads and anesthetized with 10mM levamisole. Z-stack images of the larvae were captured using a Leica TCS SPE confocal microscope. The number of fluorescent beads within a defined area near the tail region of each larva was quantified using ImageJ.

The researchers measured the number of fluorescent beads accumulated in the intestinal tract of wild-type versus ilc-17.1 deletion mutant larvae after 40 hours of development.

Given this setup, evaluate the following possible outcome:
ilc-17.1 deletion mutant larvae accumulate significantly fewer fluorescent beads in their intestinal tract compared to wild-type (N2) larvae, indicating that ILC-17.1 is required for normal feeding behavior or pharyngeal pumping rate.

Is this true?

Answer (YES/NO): NO